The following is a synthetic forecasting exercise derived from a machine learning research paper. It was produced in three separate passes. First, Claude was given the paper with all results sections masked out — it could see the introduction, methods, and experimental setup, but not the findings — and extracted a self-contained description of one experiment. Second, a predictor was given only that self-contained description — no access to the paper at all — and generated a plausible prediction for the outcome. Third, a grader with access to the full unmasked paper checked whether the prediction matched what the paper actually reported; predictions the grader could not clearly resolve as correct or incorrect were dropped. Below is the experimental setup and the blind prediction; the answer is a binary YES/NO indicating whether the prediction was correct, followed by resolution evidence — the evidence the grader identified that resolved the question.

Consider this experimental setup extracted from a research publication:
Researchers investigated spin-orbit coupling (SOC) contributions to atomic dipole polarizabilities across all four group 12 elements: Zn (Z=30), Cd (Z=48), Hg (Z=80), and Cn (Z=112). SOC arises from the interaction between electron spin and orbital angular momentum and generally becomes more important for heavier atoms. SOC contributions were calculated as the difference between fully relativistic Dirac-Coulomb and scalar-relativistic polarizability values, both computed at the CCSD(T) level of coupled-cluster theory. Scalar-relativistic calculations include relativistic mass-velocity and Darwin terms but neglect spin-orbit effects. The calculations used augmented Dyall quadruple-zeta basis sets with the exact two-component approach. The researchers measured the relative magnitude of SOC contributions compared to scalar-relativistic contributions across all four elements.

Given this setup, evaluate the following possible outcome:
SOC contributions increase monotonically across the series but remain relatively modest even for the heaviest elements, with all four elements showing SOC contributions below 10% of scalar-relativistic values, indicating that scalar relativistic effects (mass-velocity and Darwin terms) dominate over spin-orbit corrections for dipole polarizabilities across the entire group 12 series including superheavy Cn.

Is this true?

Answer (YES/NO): YES